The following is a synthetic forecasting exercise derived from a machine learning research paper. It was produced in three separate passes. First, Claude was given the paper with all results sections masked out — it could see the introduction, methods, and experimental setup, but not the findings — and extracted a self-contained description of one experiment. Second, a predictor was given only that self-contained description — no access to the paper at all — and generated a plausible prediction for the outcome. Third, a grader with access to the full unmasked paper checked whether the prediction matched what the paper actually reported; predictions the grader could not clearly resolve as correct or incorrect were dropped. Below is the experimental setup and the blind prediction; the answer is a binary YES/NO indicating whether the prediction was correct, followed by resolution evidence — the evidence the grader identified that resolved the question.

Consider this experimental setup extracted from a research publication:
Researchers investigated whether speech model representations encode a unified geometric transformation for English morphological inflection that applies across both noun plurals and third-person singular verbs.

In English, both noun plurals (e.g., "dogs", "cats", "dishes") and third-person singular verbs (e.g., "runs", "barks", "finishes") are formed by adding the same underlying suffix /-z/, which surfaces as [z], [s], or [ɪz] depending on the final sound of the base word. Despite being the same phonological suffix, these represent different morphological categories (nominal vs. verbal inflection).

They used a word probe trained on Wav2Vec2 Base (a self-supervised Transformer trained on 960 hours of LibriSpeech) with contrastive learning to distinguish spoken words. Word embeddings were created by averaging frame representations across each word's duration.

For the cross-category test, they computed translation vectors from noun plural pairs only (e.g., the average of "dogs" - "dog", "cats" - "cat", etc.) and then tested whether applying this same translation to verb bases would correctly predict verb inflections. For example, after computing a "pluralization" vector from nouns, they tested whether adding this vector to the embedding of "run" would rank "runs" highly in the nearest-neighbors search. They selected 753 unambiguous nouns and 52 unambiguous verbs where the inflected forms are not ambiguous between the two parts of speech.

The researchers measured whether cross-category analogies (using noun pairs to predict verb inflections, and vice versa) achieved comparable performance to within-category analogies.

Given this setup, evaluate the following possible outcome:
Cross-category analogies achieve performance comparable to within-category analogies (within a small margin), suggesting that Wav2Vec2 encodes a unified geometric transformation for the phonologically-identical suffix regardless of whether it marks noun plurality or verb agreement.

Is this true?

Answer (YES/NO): YES